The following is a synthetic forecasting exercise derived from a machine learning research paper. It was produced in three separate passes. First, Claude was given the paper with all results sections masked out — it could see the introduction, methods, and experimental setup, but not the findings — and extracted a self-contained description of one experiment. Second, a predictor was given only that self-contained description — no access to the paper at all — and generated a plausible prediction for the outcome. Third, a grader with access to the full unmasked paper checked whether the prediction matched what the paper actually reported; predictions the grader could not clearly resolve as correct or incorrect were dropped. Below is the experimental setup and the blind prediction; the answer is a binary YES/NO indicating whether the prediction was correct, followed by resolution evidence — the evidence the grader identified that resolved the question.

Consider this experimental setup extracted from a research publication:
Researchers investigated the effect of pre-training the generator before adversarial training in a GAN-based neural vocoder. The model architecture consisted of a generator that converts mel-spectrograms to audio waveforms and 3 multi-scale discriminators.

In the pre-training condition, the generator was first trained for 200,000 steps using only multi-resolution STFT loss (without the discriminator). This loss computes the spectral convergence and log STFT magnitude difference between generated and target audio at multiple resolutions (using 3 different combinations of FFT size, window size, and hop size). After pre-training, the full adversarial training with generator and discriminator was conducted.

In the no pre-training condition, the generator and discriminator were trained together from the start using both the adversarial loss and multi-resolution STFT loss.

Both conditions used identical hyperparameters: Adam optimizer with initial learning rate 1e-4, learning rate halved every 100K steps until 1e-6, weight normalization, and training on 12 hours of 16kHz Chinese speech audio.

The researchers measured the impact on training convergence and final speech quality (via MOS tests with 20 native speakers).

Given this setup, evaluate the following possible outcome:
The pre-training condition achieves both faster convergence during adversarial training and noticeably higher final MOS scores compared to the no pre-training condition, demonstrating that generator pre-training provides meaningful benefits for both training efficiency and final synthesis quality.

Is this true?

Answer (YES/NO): NO